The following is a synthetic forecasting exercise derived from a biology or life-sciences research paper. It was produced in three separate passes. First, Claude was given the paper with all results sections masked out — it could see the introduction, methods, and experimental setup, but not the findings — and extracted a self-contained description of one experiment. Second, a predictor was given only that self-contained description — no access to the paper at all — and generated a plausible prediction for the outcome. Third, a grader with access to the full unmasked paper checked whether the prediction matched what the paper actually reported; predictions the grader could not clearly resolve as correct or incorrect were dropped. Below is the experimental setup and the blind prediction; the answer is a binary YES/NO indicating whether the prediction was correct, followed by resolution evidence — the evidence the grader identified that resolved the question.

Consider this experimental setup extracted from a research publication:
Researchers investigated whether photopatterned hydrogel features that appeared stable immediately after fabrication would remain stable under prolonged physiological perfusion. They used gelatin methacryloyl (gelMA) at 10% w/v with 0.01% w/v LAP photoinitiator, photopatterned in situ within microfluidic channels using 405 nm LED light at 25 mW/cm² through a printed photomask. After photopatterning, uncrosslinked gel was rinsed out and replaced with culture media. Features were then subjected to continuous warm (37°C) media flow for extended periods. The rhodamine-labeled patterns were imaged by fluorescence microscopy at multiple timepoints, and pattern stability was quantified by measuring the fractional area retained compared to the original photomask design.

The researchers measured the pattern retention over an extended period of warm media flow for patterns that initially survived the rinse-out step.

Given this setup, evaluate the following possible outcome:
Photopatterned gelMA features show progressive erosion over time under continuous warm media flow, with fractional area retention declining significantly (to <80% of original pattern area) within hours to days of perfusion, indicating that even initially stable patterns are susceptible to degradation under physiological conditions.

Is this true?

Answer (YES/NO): NO